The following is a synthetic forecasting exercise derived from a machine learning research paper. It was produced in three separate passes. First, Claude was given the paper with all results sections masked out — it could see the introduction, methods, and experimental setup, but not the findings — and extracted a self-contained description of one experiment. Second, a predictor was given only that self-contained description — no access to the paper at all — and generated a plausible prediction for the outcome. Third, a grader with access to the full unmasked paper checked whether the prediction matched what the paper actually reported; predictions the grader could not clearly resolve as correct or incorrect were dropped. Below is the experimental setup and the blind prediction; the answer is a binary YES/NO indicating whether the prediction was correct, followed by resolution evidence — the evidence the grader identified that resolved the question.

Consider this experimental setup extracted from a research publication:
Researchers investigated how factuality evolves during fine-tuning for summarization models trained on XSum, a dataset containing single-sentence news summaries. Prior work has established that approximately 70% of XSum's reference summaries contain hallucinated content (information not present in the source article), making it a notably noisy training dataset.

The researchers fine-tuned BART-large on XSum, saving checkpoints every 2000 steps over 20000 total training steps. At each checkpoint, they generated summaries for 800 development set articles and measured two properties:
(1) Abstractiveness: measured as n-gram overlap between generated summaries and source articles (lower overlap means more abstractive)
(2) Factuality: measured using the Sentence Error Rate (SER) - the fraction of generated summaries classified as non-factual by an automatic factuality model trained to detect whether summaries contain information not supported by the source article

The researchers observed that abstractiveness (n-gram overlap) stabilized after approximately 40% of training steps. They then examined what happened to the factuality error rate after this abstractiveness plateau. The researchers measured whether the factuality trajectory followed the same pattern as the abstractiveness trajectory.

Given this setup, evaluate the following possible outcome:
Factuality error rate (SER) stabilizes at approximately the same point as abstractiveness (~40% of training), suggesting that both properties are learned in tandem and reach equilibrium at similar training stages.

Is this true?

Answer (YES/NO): NO